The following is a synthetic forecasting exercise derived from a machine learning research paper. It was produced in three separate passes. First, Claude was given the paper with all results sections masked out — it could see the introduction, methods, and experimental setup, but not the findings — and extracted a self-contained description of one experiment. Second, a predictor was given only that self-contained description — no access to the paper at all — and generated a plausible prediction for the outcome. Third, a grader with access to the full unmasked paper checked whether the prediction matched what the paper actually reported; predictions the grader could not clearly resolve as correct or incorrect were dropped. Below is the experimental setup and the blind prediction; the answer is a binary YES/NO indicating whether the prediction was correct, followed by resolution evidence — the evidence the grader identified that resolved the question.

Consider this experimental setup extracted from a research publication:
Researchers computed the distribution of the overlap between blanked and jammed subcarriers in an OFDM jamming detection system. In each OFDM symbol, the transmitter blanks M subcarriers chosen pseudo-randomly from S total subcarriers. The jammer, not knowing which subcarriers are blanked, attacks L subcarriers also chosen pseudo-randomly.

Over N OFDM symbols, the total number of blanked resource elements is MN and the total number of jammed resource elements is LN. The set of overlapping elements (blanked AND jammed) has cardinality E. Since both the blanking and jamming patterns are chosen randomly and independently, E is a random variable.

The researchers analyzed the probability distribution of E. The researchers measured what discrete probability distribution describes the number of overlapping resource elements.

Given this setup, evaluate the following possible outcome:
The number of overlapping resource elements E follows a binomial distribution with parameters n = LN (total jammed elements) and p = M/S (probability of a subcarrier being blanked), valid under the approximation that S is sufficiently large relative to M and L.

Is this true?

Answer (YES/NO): NO